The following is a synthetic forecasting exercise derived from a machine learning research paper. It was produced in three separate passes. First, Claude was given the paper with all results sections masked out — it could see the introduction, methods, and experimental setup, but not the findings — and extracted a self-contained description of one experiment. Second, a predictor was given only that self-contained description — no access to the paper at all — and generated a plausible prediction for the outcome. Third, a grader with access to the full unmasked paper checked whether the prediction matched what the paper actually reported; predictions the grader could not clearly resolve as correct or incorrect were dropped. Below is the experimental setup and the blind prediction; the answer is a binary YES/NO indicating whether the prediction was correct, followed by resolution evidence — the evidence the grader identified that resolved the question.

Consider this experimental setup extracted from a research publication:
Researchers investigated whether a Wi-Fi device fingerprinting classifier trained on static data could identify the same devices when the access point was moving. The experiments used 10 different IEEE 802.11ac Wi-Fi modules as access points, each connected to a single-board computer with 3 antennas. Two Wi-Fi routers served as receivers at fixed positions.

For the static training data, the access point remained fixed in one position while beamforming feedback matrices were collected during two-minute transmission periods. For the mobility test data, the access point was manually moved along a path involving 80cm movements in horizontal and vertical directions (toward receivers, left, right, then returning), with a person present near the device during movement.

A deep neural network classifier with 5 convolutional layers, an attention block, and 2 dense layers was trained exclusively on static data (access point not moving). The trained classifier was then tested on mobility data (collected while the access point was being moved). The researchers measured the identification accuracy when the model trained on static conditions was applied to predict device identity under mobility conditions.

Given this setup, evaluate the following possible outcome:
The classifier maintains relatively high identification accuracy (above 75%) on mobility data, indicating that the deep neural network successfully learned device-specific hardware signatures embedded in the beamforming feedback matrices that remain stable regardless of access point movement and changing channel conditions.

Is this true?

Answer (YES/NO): NO